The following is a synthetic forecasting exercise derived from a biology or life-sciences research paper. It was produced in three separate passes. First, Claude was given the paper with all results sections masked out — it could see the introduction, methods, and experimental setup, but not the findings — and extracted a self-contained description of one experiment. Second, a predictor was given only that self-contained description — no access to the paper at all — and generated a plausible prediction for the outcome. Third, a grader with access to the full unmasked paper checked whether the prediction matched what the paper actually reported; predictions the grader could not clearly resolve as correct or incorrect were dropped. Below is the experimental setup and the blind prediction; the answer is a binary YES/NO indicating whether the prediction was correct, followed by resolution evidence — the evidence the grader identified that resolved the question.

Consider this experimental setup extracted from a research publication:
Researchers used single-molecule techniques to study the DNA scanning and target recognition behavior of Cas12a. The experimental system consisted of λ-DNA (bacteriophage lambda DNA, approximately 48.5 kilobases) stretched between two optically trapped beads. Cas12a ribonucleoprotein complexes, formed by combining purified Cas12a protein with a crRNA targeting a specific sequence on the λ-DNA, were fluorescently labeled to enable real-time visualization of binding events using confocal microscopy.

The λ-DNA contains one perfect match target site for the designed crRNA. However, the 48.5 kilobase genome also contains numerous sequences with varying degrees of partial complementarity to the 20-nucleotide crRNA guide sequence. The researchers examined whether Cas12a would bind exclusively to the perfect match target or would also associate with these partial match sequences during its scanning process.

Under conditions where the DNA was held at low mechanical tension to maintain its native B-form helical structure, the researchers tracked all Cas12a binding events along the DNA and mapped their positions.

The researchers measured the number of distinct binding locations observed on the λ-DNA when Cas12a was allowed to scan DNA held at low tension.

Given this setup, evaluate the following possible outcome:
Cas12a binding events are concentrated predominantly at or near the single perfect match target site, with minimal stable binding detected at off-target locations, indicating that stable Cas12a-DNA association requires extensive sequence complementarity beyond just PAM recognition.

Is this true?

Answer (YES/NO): NO